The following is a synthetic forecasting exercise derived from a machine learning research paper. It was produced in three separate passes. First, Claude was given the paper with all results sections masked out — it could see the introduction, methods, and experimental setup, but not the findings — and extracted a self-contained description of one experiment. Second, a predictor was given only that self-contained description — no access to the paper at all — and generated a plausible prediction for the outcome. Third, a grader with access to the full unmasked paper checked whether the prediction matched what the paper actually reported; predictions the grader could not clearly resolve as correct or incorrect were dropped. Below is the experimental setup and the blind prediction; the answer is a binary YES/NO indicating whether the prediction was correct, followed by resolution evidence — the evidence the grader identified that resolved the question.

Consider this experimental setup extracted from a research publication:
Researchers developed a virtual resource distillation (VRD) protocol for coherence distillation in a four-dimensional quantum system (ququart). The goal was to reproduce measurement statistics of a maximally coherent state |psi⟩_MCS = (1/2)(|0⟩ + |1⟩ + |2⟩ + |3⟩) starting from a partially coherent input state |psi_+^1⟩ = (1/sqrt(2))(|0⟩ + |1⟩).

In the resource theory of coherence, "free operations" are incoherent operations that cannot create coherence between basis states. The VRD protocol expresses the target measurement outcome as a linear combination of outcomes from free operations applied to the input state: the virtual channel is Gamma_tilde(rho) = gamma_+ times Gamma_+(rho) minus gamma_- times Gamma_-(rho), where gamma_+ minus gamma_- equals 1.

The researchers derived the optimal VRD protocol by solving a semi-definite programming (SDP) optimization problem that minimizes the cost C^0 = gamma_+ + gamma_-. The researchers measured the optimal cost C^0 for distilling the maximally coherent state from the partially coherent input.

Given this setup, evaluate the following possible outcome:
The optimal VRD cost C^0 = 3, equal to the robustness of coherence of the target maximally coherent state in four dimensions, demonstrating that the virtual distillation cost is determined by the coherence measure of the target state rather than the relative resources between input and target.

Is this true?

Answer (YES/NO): YES